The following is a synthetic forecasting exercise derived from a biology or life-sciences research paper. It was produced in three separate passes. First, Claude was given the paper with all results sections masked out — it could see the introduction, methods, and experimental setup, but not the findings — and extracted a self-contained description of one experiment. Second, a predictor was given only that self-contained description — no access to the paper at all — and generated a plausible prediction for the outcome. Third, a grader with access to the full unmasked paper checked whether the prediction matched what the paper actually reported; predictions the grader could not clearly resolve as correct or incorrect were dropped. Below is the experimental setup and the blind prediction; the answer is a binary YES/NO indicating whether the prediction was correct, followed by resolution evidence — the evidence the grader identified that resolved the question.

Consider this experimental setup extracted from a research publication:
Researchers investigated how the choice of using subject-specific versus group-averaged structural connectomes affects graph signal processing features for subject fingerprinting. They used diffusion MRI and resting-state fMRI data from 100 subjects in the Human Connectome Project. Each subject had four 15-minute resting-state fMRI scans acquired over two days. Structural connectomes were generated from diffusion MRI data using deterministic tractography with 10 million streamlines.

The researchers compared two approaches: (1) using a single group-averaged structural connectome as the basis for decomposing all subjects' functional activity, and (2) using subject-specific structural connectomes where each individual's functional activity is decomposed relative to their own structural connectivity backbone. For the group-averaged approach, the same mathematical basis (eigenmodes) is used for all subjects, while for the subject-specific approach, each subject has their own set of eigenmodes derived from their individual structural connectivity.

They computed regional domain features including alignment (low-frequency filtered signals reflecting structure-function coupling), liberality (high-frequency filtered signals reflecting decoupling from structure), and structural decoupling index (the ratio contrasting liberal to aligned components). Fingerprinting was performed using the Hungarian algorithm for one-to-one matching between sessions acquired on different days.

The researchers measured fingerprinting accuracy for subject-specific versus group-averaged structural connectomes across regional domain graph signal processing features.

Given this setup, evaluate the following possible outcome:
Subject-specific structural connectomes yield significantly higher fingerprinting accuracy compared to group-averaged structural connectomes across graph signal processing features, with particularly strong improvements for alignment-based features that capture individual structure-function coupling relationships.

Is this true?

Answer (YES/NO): NO